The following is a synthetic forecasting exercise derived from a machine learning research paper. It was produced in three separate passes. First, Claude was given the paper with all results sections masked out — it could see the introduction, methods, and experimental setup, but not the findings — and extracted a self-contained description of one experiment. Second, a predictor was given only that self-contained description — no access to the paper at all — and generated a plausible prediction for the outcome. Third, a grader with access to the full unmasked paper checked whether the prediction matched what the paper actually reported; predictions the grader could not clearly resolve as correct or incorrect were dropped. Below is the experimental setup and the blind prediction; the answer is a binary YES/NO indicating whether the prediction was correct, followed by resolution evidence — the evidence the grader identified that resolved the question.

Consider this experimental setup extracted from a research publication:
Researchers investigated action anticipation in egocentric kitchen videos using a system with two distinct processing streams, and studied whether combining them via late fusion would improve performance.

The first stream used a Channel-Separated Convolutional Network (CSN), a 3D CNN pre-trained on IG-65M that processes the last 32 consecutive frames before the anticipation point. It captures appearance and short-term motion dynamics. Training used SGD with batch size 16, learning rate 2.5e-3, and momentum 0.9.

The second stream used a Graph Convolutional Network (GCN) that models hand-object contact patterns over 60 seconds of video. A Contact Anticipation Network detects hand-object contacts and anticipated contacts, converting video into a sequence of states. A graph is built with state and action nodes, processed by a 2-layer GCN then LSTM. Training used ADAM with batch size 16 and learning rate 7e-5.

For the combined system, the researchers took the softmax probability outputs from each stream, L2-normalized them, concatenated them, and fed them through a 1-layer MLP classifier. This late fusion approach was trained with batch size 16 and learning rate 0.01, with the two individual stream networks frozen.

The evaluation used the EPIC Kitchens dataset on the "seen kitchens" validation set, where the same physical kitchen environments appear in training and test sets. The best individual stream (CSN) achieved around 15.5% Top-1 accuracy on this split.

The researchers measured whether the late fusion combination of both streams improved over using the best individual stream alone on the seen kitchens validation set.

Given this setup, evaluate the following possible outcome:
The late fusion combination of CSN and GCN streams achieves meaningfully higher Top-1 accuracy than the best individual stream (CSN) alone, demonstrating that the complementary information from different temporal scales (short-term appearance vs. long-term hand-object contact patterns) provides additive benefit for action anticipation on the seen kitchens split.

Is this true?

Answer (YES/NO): YES